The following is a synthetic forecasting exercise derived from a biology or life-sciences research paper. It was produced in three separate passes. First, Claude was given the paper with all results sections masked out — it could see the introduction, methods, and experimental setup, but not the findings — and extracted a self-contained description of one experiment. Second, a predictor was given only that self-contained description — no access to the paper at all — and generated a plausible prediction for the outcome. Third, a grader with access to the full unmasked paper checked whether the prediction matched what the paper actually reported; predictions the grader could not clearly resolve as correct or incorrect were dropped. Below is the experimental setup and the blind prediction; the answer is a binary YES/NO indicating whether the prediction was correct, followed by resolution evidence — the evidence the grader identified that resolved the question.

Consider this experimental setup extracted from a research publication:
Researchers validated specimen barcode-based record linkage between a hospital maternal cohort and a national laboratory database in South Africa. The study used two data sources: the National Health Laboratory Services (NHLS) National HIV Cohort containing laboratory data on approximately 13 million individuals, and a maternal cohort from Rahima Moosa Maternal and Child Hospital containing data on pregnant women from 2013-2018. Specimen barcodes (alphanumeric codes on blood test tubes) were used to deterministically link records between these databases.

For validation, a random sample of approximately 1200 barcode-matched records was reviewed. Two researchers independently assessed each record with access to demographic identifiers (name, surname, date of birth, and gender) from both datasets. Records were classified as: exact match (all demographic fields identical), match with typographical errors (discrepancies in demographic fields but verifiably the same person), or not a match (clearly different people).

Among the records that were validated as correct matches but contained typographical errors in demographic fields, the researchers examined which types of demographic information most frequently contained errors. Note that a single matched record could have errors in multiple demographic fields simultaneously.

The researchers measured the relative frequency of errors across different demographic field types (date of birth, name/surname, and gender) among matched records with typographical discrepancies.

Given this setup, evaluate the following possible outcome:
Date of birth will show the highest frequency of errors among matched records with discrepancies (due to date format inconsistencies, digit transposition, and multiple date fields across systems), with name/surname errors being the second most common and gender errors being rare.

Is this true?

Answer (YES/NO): YES